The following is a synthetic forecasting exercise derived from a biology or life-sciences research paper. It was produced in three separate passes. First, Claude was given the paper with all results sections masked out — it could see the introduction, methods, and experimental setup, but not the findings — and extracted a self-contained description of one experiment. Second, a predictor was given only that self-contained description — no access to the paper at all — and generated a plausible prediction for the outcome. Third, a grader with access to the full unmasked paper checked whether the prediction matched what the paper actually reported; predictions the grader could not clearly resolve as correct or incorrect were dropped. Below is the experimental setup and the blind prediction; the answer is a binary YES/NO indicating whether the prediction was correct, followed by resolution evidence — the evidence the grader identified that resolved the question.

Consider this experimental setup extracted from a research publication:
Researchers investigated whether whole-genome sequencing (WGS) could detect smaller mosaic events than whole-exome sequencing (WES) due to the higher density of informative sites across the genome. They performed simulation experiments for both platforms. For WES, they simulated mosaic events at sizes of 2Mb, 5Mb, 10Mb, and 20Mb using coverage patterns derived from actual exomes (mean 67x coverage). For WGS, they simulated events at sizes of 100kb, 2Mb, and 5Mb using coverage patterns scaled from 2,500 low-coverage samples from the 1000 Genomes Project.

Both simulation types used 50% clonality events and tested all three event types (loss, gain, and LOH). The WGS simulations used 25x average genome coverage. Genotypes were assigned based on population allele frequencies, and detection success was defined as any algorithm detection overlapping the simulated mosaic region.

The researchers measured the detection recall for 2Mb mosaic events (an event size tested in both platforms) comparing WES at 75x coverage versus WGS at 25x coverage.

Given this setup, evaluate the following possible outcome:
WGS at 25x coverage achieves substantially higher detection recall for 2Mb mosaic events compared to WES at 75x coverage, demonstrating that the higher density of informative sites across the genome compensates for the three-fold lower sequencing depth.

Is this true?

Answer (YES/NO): YES